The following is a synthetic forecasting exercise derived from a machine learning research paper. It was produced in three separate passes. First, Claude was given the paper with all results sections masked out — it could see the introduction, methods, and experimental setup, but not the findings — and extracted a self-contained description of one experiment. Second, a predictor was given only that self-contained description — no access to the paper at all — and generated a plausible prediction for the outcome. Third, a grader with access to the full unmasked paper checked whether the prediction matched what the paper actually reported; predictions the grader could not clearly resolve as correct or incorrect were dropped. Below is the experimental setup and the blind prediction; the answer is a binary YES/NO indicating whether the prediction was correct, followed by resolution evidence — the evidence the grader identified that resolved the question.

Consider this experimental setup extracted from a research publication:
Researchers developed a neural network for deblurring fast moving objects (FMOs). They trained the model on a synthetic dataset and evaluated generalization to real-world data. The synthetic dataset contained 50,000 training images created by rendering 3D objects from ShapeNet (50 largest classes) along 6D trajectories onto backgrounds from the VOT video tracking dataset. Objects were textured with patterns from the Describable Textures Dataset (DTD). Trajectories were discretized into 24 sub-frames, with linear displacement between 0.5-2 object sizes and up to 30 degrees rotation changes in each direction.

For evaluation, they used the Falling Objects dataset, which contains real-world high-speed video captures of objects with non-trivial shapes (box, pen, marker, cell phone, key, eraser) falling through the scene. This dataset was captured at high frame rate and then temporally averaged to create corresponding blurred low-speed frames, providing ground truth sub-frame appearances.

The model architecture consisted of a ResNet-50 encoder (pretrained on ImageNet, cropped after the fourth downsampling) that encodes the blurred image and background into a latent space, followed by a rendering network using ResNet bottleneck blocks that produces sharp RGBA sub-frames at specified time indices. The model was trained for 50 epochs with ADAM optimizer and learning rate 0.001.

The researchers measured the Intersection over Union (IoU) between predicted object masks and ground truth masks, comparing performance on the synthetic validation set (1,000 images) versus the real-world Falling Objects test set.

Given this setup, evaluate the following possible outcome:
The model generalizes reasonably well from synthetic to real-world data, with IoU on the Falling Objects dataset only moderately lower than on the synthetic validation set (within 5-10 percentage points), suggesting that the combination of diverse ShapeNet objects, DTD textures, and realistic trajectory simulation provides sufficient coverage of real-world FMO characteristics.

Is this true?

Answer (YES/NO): NO